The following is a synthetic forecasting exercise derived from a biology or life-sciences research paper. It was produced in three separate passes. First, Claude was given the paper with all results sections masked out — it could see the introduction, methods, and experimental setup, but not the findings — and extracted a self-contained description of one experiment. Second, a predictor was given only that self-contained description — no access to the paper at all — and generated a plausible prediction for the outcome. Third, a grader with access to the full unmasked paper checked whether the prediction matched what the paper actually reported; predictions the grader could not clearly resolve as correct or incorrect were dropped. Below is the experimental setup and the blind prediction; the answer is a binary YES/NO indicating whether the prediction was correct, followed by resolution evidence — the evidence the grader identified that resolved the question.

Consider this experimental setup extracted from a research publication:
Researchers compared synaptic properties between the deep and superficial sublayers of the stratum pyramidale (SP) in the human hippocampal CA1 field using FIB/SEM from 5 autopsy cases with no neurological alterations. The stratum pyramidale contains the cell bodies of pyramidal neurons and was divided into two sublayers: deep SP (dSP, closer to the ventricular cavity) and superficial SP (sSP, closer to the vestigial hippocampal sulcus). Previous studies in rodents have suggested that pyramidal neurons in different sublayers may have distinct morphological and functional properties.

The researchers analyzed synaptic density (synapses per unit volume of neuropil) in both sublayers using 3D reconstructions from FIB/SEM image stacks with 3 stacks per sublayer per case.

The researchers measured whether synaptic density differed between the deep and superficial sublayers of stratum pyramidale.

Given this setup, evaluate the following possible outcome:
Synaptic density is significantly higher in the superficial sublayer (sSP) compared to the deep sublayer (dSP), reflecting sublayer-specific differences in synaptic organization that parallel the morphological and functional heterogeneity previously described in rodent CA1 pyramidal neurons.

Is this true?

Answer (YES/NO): NO